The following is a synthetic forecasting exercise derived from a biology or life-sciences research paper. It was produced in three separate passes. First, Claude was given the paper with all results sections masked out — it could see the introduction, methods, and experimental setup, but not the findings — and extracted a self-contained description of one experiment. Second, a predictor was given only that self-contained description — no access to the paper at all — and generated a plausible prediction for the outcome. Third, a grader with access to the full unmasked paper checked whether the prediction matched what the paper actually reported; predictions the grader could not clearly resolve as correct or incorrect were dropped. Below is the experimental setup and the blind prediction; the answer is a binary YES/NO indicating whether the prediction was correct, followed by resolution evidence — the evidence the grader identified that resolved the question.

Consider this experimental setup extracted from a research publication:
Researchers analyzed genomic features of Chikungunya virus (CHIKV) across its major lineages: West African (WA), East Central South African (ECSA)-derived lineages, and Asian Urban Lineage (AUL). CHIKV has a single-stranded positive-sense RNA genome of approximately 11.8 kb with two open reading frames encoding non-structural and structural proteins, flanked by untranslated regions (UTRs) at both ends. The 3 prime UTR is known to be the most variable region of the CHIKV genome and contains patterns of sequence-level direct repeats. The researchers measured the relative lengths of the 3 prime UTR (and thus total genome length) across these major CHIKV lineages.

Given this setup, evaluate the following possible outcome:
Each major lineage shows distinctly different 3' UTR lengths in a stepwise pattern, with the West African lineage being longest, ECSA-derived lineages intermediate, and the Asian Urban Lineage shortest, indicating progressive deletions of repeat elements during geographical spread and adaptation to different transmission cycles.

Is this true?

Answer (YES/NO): NO